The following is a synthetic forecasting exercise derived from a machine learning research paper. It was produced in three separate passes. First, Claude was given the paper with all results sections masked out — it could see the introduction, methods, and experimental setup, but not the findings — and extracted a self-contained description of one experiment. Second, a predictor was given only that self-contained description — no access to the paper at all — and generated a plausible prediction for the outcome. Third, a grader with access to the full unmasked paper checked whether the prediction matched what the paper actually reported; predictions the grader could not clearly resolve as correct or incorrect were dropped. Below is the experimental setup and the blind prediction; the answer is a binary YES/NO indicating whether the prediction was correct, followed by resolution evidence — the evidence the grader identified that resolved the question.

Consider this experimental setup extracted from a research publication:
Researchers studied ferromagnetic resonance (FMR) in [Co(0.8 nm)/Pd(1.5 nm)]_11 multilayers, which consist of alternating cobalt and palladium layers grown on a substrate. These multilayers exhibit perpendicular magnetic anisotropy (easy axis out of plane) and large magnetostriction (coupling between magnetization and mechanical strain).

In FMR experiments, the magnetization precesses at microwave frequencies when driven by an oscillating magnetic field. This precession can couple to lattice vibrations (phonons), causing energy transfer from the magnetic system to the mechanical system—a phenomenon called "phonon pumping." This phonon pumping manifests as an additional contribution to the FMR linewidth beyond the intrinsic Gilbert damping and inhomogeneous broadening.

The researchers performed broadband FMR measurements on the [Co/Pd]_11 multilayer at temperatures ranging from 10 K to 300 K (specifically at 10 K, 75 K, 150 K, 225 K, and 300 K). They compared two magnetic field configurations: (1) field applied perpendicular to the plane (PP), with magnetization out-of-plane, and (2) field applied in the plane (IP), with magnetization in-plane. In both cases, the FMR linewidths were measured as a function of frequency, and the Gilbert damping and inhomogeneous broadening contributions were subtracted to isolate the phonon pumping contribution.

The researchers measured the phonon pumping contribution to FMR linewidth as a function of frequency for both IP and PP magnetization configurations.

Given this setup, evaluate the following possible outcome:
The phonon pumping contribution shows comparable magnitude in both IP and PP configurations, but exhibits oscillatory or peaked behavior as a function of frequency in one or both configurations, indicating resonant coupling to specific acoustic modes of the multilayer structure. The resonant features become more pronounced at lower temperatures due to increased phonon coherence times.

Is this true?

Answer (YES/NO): NO